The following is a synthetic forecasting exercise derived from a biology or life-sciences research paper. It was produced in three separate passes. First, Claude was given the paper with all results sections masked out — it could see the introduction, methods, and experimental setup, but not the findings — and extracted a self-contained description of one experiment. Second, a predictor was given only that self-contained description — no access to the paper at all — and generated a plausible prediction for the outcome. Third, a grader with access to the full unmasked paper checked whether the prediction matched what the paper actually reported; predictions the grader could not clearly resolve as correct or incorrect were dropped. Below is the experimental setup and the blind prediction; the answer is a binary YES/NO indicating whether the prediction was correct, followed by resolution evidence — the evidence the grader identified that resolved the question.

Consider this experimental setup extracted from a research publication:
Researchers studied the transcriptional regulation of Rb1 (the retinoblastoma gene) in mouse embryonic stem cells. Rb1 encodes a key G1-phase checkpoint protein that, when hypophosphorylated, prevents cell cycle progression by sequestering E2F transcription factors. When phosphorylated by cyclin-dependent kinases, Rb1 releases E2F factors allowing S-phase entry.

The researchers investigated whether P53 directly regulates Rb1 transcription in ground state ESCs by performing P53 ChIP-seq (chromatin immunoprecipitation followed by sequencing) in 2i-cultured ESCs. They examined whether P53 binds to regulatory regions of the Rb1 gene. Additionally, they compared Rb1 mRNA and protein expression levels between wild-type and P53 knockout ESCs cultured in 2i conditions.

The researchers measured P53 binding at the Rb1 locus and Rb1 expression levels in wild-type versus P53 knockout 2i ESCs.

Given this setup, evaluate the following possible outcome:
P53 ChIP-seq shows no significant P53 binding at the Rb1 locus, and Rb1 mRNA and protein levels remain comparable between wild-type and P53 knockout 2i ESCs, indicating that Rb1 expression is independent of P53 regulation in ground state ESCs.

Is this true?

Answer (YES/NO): NO